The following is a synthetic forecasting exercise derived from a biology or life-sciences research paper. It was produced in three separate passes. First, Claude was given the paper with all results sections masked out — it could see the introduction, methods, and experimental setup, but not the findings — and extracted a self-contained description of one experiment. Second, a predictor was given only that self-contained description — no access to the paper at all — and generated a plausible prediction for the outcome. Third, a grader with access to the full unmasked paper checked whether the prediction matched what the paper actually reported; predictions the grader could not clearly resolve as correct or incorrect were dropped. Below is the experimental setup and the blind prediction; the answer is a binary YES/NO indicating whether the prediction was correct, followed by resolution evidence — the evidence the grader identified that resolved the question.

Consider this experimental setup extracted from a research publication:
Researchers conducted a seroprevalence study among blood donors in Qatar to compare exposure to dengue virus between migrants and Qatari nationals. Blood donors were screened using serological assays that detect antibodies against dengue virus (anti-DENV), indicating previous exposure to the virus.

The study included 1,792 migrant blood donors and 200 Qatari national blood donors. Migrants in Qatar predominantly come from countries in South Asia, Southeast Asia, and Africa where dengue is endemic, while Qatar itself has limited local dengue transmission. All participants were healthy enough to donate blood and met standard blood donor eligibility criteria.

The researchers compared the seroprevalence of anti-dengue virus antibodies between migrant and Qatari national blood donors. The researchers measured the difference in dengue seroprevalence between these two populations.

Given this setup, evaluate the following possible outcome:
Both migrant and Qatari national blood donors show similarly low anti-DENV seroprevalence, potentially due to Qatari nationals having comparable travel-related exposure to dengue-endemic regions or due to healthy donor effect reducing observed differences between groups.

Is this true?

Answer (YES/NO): NO